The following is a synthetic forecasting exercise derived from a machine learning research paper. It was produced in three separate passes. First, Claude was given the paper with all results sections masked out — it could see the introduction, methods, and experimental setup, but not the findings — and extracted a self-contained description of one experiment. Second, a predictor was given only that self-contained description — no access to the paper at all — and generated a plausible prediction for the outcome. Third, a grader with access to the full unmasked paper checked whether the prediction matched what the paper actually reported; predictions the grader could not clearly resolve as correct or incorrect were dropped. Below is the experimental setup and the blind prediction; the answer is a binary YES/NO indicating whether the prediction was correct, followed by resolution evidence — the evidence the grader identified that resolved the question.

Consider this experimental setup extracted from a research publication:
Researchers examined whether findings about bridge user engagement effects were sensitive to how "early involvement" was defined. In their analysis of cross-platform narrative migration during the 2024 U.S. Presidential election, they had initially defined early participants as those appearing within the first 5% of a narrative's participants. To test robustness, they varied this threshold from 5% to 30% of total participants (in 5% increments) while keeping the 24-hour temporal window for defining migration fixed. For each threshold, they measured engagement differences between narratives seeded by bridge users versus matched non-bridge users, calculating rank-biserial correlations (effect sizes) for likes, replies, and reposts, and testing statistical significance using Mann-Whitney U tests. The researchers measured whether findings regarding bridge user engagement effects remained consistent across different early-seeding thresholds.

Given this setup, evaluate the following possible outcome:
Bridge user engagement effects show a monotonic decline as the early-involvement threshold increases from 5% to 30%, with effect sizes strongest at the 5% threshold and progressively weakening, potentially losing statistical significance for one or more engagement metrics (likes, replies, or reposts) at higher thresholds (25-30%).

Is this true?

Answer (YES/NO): NO